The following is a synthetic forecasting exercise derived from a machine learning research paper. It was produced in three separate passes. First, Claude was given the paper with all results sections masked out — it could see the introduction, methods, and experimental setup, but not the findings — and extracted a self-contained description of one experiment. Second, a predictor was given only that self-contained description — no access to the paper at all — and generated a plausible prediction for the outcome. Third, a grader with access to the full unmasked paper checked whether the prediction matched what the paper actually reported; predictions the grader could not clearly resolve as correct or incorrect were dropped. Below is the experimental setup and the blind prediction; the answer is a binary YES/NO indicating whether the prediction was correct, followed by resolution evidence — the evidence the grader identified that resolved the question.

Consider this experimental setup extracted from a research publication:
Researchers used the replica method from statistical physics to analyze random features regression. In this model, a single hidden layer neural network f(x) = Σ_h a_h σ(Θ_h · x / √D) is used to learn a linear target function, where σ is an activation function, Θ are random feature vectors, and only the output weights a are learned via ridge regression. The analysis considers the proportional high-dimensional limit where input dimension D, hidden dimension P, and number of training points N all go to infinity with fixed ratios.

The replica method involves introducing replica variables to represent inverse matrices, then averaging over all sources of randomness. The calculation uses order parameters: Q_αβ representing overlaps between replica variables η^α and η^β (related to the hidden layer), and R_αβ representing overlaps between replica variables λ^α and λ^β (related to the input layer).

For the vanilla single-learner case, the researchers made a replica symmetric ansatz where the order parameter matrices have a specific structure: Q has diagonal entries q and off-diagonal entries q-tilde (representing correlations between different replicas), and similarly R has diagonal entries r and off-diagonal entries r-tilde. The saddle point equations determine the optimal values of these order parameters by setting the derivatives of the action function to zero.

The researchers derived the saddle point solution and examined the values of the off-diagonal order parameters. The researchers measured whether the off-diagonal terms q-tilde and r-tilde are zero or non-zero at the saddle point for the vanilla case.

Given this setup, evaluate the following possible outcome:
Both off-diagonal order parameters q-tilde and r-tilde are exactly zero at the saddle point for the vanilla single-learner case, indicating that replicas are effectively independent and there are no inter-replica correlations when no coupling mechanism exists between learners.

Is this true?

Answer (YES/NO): YES